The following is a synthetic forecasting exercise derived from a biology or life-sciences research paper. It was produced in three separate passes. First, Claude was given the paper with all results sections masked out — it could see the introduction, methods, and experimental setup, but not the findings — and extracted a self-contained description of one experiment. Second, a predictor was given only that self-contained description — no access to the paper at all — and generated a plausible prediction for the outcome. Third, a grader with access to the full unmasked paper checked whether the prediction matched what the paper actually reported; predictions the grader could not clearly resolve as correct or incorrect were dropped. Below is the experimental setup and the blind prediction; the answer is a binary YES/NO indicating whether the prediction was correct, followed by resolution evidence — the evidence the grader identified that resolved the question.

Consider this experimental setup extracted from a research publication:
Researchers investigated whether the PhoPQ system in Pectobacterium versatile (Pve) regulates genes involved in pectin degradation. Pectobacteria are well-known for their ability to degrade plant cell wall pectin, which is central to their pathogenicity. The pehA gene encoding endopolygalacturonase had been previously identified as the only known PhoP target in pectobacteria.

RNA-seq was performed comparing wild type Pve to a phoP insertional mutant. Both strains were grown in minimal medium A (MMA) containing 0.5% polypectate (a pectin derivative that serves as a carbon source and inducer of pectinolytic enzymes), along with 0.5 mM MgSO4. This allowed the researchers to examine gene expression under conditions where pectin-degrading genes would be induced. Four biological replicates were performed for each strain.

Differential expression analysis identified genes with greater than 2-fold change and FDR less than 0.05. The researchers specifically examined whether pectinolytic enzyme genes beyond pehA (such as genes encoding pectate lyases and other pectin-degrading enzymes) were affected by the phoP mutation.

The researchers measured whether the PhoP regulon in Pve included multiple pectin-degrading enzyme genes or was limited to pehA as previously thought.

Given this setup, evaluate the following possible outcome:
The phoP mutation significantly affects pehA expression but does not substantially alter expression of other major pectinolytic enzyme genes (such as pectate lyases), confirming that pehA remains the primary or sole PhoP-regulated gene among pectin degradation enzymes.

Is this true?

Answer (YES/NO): NO